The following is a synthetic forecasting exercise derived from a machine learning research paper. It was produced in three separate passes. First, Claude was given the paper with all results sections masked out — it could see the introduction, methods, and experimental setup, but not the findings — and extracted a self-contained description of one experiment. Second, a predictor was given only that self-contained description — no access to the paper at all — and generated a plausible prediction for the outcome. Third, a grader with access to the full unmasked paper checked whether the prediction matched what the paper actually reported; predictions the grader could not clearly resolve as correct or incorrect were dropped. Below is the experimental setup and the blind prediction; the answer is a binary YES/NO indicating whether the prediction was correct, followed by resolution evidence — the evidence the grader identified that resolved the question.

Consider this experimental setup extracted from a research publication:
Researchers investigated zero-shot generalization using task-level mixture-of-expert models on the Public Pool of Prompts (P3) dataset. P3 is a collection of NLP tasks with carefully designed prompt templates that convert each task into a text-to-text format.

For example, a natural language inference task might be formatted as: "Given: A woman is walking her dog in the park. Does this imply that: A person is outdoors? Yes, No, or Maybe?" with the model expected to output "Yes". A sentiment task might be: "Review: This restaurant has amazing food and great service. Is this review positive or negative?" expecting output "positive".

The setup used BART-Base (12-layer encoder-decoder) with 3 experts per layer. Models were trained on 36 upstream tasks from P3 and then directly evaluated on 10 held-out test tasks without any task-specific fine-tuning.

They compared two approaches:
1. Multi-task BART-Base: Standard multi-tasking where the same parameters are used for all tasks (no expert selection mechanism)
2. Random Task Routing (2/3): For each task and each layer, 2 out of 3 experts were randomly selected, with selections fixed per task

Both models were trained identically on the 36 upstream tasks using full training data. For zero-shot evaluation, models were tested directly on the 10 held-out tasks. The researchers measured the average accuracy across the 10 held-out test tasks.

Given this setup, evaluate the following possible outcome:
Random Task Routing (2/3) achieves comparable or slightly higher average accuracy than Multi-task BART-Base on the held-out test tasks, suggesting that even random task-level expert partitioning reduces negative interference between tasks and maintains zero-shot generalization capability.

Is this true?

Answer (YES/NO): NO